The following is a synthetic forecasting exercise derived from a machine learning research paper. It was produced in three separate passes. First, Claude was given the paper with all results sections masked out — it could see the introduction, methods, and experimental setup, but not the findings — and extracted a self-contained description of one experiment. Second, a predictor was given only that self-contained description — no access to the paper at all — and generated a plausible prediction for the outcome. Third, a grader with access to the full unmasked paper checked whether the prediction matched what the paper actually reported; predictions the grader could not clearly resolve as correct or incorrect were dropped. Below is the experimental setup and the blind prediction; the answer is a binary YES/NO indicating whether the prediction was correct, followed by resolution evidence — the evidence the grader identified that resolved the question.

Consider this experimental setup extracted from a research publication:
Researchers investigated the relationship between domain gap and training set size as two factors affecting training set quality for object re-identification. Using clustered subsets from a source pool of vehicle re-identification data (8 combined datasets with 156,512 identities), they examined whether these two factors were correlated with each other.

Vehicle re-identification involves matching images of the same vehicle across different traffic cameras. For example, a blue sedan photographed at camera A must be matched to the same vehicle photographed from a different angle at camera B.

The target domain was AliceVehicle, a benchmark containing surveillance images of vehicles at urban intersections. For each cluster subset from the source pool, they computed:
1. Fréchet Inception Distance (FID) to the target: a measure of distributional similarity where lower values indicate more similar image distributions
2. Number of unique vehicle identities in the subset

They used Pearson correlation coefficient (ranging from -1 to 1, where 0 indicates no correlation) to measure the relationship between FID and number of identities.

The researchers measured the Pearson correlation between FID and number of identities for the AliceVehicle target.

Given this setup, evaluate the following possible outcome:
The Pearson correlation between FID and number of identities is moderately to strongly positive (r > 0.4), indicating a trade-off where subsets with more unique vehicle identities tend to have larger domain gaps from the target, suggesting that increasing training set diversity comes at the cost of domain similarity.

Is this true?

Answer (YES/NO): NO